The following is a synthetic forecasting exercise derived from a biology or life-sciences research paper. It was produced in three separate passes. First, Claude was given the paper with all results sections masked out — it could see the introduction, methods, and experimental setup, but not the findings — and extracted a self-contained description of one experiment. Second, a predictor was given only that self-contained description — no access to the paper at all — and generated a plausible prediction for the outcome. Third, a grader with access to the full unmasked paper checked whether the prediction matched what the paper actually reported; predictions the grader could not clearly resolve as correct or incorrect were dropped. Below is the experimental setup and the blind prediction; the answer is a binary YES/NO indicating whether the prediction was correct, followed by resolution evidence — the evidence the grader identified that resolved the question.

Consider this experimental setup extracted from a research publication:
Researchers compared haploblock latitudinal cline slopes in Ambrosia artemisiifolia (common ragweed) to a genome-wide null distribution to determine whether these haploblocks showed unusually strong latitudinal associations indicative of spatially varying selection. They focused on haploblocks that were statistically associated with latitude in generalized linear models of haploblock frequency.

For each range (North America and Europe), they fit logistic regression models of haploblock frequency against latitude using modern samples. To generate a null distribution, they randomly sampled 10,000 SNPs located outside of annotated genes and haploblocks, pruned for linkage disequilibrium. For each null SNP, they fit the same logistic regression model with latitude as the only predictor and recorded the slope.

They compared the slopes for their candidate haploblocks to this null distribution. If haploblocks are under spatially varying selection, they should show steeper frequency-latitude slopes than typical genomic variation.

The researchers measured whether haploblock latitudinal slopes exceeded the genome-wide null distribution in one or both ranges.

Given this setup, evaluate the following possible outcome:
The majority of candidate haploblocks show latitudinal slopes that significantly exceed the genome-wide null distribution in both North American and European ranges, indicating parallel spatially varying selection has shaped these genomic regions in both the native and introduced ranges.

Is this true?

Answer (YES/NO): NO